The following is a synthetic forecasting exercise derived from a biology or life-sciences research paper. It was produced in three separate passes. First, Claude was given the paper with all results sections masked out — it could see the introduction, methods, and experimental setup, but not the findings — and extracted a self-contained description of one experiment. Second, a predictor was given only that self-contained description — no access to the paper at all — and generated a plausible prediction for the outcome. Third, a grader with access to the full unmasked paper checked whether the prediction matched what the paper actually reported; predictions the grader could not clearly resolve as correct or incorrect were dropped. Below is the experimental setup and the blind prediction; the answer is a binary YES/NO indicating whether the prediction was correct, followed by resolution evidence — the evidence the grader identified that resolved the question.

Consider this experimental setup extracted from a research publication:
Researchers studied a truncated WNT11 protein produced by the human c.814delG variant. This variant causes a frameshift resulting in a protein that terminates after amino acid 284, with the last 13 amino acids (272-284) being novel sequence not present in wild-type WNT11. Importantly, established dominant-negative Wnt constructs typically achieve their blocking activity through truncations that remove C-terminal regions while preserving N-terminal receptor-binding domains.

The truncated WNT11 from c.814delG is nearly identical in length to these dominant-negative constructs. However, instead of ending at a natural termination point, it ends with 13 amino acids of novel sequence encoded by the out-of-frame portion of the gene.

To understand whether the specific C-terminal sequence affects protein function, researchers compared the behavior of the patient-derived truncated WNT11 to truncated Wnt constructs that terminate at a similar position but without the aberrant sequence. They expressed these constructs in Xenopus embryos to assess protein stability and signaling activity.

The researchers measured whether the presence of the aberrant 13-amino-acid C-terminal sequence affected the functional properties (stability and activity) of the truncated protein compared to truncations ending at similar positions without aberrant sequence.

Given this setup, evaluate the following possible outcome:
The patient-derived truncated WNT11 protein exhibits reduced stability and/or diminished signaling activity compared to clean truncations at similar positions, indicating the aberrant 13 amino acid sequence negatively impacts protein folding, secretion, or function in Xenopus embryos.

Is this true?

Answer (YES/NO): YES